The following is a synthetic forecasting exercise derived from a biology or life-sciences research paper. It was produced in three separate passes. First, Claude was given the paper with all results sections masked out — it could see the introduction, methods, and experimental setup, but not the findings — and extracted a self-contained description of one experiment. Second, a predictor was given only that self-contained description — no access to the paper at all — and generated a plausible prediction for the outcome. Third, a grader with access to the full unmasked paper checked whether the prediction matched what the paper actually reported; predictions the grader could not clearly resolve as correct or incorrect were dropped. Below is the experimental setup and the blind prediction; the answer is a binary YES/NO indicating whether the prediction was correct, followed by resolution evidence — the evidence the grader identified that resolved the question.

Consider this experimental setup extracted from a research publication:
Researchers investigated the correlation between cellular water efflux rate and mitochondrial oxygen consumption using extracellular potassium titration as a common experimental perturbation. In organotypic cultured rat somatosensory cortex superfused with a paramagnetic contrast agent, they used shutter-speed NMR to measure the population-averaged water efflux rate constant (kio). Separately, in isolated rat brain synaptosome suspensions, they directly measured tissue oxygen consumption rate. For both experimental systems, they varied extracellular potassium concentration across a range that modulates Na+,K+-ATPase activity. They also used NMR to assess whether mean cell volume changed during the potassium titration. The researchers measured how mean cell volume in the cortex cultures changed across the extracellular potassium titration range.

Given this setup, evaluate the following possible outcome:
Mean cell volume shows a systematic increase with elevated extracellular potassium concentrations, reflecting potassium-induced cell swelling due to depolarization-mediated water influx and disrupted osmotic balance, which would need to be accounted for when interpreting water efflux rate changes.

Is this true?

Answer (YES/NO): NO